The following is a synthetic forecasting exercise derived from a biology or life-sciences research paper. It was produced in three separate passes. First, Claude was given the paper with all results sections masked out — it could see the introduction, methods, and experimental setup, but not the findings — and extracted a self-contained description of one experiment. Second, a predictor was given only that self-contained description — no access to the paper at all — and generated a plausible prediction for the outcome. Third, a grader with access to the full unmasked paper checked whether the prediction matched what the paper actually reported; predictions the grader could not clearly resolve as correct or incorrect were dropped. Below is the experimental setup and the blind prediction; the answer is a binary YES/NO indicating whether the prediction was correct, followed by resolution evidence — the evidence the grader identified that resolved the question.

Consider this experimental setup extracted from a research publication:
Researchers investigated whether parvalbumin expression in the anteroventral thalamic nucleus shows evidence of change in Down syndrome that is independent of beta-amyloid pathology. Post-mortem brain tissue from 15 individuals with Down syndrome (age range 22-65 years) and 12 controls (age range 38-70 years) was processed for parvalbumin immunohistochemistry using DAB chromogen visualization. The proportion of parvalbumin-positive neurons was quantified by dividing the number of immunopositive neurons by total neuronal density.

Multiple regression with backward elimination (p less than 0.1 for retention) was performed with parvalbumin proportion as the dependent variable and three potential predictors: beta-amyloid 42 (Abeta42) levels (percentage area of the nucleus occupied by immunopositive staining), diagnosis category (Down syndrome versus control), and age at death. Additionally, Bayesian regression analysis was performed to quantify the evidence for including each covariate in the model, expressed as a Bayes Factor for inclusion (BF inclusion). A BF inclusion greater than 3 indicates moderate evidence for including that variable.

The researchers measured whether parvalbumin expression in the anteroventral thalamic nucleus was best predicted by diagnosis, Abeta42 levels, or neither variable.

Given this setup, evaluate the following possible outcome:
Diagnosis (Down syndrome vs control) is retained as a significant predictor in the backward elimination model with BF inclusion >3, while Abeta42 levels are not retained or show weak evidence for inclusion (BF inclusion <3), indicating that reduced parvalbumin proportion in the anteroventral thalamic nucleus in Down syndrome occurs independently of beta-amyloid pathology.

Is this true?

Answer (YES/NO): YES